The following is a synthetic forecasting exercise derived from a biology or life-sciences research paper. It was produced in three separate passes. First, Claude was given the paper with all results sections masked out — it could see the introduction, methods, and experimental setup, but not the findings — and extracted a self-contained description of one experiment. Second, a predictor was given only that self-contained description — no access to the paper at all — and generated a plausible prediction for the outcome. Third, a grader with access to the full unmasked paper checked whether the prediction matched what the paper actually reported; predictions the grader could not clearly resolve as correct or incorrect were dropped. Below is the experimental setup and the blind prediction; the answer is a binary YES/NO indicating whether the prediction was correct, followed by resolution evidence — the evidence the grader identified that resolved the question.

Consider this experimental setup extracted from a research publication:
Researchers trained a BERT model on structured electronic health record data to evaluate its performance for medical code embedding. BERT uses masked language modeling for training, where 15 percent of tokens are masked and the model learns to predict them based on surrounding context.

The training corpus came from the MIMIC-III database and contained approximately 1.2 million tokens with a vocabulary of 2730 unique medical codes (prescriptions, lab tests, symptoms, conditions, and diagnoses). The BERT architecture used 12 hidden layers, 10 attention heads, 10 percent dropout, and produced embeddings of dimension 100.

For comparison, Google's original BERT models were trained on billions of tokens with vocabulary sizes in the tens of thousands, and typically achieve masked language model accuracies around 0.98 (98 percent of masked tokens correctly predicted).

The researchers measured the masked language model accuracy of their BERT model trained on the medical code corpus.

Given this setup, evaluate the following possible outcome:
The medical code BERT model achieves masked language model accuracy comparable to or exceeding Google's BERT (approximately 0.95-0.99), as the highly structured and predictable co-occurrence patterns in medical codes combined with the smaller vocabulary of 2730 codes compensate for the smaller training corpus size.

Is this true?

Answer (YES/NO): NO